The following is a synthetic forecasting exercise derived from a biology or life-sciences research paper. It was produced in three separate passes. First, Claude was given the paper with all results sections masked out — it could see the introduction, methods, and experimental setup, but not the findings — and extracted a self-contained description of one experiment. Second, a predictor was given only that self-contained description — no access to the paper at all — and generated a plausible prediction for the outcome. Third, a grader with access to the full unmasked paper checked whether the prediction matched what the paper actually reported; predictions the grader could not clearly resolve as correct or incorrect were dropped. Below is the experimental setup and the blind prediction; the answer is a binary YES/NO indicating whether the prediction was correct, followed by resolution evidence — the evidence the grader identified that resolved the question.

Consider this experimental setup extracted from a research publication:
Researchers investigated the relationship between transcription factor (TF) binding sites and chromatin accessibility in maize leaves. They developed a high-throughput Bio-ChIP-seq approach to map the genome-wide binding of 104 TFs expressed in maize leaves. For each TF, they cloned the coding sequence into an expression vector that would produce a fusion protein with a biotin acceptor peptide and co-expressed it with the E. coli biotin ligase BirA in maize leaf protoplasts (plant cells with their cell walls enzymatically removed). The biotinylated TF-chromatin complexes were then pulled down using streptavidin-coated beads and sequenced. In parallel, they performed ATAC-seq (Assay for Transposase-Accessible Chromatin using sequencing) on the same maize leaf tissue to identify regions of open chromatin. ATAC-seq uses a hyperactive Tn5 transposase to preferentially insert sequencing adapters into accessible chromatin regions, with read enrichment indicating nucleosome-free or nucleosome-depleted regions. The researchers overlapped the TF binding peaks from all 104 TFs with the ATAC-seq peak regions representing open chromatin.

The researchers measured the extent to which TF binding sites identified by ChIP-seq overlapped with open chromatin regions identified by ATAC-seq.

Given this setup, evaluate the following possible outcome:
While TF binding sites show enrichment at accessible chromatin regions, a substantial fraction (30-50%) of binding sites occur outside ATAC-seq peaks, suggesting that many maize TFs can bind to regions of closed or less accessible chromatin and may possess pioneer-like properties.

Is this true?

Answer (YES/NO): NO